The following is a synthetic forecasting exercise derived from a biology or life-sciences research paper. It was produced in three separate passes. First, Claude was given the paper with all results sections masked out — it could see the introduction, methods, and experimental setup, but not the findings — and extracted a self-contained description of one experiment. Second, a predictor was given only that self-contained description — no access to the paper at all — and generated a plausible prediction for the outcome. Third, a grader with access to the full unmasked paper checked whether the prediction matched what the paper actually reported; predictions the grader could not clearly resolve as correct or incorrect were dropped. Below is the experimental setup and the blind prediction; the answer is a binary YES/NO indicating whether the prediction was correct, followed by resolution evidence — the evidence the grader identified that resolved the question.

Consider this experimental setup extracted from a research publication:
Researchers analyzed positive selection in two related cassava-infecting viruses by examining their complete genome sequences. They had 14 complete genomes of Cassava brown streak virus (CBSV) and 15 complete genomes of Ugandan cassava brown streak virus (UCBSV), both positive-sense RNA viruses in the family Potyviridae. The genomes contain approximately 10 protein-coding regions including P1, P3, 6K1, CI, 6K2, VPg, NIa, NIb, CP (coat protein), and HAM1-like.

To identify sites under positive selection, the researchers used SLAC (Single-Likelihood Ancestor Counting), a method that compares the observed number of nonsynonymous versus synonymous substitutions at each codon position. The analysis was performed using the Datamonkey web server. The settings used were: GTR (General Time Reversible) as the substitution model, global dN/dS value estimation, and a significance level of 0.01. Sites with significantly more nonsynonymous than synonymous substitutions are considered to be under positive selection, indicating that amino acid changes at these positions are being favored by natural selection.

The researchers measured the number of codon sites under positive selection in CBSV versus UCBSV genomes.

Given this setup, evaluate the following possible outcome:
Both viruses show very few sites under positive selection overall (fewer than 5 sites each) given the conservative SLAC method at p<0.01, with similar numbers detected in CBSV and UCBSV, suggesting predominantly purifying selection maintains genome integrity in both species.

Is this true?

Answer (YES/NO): NO